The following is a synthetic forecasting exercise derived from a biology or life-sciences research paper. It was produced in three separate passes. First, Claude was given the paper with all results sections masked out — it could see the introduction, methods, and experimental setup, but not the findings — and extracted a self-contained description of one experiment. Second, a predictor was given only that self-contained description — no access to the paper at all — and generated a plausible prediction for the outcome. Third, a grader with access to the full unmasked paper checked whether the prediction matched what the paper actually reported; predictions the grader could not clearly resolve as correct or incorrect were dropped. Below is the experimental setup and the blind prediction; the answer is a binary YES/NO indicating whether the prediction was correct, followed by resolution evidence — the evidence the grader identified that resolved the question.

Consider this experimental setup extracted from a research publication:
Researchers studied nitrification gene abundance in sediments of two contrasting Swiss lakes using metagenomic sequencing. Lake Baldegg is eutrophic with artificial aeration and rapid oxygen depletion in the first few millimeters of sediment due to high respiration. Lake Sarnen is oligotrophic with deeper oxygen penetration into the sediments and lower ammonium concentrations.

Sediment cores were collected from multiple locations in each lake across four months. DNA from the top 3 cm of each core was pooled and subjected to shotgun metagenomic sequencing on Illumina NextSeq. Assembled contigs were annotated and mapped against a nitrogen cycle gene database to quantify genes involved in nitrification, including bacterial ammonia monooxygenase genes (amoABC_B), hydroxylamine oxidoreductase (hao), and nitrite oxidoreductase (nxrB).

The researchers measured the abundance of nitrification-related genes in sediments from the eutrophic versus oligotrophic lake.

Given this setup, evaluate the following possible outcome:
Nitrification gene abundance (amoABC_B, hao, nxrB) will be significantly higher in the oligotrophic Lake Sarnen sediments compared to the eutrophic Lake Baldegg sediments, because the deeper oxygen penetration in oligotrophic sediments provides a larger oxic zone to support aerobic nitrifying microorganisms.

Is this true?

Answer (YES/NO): YES